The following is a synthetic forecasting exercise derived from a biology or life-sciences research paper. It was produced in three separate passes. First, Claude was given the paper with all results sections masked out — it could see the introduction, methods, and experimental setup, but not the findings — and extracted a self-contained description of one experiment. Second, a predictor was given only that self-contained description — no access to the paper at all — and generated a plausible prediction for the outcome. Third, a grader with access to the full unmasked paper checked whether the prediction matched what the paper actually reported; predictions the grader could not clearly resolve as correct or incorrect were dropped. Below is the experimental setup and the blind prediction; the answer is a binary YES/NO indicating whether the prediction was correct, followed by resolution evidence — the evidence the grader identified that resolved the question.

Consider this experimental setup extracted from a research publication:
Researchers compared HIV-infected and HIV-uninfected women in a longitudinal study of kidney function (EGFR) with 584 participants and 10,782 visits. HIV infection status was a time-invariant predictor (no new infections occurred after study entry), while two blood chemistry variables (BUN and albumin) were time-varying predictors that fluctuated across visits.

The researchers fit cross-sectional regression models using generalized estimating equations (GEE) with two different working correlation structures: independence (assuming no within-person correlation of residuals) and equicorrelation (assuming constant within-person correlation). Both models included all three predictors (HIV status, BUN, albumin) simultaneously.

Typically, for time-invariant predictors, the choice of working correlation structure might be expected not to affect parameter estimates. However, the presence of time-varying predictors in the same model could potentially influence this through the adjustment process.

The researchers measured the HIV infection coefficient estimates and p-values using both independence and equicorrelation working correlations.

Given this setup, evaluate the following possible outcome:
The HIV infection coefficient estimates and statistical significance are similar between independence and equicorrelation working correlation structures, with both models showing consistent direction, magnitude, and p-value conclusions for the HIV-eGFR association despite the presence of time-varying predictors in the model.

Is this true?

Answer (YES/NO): NO